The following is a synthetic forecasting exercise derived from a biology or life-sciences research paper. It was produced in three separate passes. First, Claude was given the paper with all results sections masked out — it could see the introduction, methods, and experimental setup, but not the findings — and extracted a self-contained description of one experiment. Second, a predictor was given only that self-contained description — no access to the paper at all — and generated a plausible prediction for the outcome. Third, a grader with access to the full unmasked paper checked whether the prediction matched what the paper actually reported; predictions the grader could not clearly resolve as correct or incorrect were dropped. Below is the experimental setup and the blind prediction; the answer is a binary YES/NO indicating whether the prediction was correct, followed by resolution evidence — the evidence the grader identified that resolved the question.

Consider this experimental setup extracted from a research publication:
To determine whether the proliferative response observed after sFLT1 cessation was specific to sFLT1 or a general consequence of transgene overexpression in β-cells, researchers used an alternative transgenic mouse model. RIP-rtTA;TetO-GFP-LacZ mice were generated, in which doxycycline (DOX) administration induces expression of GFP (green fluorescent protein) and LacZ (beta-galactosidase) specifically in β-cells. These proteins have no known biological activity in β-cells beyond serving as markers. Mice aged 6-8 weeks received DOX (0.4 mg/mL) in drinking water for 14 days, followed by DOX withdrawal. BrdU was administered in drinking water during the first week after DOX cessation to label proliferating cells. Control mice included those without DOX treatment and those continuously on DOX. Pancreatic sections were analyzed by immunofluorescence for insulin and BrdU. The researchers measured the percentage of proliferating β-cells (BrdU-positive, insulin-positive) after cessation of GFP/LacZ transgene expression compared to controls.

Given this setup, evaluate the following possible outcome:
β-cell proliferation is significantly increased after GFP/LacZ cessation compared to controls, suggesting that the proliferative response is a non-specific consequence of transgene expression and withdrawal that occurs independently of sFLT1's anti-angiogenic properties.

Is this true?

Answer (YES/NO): YES